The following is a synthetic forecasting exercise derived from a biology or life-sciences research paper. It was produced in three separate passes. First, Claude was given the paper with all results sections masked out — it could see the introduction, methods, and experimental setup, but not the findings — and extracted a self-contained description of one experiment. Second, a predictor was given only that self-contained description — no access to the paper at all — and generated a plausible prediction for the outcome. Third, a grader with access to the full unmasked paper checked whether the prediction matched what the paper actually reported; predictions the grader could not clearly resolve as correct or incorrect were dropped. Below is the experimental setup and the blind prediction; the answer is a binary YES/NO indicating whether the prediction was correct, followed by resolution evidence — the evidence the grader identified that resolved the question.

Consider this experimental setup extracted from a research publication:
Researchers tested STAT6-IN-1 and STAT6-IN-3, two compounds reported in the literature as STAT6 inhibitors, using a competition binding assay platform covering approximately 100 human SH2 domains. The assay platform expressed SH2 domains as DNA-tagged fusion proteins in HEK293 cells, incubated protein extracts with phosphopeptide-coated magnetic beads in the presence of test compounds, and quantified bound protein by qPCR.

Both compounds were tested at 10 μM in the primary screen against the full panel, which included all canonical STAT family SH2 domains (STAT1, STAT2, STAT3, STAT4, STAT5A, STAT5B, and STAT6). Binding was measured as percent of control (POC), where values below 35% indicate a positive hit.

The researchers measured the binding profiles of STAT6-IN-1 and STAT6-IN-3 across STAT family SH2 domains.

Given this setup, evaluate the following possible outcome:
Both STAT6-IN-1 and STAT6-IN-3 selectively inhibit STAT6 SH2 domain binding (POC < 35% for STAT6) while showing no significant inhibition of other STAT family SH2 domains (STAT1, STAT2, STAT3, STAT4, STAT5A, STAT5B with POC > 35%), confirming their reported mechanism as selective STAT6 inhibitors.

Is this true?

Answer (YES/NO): NO